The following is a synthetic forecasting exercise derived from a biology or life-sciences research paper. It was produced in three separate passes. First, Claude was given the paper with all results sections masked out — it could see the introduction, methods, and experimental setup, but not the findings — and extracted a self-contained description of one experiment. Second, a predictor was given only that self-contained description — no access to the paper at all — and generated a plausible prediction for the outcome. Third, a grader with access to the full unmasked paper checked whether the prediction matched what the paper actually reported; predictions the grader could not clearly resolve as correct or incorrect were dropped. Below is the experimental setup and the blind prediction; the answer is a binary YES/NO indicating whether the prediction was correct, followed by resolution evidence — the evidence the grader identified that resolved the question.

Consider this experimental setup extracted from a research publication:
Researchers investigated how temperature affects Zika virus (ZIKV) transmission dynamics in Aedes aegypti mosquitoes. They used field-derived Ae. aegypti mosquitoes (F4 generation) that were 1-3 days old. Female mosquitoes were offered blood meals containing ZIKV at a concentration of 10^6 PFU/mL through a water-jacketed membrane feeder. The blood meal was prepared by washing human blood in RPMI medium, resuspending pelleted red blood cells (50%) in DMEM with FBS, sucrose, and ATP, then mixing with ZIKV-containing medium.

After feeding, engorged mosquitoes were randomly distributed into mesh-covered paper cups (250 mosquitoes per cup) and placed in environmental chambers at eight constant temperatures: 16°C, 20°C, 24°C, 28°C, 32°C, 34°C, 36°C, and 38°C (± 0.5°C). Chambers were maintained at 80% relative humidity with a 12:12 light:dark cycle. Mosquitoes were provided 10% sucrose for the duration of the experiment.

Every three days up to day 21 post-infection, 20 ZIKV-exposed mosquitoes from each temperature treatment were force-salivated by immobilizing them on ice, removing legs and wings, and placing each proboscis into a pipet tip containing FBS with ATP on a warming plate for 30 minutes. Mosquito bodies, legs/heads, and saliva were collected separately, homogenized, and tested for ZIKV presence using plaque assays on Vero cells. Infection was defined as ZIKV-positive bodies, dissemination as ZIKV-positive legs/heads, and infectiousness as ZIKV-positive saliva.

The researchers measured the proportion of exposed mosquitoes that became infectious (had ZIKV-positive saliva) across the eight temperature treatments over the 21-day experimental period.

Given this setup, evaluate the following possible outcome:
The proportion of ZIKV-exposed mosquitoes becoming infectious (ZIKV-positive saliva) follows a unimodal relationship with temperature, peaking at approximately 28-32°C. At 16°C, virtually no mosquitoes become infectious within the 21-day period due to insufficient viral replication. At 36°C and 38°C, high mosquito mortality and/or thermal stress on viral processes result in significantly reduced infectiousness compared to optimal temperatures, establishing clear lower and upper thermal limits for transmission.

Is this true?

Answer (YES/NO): NO